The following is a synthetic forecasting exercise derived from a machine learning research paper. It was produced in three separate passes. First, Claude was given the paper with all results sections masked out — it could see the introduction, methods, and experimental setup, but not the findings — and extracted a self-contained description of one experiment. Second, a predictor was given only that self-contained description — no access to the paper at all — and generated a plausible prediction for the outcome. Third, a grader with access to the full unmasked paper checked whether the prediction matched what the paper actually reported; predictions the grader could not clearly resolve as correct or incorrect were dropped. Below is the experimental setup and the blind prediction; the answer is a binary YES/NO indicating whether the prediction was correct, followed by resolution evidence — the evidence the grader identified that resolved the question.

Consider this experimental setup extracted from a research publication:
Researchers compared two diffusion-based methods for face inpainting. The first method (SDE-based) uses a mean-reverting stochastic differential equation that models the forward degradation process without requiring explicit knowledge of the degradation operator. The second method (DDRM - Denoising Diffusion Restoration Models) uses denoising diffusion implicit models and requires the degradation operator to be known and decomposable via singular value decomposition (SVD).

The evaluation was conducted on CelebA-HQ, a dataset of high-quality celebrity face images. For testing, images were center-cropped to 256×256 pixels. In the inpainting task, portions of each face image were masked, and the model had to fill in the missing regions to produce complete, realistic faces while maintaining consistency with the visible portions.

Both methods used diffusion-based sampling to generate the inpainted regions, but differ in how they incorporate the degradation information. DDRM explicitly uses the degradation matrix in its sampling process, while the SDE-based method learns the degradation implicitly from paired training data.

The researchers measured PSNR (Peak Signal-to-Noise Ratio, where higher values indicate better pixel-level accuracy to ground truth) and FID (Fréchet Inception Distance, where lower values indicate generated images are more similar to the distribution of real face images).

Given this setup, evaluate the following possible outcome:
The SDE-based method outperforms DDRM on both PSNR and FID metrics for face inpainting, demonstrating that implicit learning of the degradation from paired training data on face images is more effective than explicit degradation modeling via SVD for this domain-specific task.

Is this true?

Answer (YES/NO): YES